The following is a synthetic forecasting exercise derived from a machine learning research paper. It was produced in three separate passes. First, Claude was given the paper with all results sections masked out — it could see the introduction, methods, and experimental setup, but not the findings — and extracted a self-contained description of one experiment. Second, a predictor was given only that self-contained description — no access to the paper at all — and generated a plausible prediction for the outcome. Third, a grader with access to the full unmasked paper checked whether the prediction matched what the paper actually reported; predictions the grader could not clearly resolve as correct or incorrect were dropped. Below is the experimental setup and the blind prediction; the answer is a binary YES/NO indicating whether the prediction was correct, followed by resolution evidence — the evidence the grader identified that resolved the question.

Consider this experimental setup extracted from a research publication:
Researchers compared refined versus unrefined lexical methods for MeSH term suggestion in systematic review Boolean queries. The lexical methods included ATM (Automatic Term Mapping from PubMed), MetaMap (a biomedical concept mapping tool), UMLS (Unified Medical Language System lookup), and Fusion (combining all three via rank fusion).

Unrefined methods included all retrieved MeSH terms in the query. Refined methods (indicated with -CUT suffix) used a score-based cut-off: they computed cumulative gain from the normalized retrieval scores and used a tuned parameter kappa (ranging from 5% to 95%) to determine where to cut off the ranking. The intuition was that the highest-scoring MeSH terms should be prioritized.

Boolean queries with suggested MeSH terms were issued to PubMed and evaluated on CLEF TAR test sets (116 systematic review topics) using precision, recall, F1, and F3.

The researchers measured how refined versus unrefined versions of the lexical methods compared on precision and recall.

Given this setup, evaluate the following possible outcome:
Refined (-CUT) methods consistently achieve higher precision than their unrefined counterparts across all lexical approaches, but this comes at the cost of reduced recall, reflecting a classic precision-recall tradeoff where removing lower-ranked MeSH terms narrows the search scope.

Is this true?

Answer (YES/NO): YES